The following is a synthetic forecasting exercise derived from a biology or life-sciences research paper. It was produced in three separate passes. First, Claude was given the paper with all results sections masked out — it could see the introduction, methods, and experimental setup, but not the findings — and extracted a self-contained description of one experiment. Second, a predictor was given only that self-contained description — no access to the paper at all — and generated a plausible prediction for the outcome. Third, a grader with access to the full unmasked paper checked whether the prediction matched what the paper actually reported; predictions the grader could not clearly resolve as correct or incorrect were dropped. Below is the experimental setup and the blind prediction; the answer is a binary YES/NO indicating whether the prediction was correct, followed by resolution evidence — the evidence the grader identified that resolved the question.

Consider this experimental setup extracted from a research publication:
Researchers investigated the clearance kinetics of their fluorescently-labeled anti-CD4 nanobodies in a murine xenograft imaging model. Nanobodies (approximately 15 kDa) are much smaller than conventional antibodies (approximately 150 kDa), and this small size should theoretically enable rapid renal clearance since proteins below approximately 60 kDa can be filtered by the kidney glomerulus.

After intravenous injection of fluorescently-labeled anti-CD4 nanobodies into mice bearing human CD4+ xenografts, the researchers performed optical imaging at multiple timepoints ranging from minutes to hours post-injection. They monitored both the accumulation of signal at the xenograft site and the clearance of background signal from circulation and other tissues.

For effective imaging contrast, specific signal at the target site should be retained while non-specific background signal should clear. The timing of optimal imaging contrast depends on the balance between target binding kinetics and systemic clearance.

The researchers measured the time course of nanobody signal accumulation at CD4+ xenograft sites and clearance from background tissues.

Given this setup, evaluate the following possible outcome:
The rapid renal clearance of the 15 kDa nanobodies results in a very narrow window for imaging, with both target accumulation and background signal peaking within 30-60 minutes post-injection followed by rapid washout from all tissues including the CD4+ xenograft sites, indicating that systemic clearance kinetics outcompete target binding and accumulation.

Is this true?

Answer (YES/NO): NO